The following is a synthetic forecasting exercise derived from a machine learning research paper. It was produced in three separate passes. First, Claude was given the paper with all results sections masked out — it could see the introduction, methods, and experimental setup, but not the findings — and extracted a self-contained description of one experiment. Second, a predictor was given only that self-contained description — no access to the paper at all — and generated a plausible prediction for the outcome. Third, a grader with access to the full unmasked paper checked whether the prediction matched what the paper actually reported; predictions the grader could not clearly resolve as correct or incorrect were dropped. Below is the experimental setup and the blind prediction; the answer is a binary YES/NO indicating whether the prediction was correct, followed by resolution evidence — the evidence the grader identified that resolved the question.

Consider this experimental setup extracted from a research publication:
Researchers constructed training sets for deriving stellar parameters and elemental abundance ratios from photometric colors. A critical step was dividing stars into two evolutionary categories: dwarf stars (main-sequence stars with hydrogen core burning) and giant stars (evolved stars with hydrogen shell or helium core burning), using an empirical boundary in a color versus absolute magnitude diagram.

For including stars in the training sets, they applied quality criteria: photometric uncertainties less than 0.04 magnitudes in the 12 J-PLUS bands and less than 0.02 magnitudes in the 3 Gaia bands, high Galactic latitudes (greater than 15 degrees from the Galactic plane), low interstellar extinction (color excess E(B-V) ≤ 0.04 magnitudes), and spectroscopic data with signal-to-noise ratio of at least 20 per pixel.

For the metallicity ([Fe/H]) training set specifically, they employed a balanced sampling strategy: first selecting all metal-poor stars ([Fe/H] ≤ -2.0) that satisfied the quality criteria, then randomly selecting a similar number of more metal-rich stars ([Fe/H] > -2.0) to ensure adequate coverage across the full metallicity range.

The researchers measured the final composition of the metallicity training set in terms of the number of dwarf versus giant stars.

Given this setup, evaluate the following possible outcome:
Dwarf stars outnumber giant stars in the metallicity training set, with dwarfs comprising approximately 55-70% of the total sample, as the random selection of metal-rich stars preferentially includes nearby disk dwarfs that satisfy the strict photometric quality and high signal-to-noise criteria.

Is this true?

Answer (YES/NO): NO